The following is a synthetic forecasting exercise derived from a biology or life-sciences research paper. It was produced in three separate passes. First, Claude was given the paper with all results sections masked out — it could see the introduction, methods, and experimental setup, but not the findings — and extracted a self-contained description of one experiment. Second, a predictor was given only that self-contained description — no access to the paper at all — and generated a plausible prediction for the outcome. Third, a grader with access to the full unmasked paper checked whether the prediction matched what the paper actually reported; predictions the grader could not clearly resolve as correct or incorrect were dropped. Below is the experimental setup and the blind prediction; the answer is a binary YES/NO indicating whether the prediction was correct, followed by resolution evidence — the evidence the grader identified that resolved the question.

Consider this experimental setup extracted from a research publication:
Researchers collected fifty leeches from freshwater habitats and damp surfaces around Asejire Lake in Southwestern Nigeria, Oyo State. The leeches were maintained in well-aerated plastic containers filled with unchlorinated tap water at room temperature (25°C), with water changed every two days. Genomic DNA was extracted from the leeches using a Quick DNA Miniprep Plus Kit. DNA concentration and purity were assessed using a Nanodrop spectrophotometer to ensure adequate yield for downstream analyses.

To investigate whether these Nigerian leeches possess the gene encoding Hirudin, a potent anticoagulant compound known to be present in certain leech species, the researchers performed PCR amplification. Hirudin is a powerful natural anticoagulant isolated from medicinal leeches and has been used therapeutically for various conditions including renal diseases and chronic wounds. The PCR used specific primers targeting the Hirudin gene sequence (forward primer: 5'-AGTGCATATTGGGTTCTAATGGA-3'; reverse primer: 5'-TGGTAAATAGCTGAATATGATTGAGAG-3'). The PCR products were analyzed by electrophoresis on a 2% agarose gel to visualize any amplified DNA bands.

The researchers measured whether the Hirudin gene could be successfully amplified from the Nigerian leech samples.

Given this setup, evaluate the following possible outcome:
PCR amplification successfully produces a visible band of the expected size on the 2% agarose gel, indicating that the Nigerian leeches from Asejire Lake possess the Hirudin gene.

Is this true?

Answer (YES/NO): YES